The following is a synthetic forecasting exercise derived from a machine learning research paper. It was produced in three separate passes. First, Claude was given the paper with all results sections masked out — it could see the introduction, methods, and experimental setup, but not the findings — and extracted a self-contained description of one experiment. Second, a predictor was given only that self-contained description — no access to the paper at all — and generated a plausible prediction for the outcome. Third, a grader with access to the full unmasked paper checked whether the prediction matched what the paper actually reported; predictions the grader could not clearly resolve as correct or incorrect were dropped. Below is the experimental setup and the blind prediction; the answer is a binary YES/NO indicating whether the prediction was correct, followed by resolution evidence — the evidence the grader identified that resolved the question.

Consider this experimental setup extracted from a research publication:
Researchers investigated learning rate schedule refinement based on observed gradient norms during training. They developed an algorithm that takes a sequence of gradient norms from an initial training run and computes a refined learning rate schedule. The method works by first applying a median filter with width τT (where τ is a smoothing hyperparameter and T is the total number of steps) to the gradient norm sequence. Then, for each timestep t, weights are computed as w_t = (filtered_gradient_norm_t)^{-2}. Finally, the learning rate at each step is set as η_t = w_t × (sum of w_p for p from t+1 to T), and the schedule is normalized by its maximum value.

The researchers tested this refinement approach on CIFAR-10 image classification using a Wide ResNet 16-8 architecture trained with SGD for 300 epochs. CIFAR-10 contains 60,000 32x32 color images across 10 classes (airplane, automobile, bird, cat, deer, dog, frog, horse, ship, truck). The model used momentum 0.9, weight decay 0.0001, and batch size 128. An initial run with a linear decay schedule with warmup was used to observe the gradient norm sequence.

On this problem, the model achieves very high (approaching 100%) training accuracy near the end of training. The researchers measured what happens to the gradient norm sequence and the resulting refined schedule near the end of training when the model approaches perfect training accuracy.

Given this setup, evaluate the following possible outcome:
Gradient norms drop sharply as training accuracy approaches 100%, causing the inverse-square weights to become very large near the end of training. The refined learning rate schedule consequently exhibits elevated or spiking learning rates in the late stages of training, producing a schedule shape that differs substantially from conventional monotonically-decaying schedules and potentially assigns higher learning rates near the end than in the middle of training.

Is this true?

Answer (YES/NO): YES